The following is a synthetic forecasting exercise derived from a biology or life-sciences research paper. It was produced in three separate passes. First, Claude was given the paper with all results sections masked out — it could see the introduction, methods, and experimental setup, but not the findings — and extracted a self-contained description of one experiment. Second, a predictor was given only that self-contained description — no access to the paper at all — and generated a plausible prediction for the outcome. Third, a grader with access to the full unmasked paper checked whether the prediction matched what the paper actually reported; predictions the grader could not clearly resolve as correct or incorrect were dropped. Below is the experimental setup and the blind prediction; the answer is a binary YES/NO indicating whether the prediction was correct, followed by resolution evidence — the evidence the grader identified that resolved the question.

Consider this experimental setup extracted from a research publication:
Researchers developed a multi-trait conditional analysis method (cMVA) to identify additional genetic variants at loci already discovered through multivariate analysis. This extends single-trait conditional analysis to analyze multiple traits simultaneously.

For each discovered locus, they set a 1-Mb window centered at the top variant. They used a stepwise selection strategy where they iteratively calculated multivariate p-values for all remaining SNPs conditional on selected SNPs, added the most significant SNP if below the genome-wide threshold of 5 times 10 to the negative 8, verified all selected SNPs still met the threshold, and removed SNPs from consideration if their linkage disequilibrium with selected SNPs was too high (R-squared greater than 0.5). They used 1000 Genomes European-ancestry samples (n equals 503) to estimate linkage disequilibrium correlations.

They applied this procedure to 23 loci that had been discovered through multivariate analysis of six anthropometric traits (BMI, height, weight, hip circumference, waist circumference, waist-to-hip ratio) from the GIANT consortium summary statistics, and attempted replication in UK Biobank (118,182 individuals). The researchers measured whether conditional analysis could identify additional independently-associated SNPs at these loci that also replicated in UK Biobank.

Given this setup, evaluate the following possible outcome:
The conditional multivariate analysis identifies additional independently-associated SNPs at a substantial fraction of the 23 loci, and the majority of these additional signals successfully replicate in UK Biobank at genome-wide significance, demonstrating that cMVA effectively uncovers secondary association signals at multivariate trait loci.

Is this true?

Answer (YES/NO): NO